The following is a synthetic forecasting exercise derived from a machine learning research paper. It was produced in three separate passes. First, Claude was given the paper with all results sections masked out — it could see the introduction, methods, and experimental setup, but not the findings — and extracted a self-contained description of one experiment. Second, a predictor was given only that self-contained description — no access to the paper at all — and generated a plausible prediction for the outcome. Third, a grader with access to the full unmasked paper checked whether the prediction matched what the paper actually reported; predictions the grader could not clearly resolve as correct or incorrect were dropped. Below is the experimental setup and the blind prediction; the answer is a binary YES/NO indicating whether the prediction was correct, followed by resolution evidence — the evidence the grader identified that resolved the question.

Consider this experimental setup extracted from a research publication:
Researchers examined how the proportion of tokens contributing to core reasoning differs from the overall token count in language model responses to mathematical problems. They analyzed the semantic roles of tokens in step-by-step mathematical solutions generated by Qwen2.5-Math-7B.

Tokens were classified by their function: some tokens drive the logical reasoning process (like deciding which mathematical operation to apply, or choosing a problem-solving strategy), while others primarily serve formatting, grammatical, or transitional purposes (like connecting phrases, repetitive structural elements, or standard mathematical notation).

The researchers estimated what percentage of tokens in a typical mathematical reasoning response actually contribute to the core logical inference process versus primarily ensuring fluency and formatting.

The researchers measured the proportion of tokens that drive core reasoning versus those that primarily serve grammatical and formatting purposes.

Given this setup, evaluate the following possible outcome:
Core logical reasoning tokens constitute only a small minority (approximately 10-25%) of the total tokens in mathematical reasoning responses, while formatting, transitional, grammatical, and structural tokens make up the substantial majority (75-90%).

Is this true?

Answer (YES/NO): NO